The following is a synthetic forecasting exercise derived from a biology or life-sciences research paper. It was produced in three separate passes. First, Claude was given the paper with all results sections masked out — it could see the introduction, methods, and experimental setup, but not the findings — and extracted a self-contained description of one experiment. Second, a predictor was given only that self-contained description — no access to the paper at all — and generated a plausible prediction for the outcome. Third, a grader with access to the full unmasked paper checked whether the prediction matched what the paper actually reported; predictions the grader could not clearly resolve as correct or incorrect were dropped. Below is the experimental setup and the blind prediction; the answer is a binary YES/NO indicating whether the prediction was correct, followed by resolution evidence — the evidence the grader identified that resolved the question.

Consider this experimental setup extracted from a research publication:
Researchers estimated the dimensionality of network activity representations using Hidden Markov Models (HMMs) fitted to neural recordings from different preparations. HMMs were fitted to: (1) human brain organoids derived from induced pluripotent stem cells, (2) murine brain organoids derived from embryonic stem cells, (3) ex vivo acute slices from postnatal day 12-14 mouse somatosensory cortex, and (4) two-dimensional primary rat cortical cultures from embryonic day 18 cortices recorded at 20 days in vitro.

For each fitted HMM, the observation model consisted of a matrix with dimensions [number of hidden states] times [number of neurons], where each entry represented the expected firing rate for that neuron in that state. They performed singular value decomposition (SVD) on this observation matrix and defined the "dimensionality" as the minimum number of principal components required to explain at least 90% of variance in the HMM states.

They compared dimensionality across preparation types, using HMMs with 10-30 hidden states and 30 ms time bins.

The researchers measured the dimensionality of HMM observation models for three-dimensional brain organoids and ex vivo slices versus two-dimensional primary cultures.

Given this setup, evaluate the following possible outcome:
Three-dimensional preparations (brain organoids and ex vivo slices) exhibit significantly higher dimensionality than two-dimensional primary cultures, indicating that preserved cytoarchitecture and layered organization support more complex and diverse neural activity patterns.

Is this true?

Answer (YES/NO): YES